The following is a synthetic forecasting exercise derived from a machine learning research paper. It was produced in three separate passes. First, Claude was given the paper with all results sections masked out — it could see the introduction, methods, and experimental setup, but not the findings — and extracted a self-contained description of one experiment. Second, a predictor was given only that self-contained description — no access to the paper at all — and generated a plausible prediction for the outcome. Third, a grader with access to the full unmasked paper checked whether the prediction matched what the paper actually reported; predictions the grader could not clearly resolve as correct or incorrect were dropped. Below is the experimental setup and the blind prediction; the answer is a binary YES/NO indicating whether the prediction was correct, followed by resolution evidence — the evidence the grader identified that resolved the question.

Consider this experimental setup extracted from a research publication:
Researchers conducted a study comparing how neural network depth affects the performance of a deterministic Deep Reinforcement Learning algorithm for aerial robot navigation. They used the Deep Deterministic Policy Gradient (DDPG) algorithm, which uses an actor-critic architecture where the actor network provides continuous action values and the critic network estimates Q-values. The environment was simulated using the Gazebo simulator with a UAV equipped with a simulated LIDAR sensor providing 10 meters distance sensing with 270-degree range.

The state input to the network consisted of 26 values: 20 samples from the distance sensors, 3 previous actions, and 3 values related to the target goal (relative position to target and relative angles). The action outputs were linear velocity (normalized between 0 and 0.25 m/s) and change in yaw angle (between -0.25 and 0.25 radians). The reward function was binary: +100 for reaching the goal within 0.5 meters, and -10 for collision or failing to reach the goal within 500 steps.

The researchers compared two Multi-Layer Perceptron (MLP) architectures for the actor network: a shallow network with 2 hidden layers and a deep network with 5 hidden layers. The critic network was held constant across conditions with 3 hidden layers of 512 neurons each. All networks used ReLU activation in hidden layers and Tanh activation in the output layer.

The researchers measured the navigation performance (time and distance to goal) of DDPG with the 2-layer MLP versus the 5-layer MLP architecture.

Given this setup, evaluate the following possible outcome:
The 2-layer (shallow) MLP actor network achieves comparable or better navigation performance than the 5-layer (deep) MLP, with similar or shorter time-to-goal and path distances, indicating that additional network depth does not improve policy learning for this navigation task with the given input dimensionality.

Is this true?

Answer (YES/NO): YES